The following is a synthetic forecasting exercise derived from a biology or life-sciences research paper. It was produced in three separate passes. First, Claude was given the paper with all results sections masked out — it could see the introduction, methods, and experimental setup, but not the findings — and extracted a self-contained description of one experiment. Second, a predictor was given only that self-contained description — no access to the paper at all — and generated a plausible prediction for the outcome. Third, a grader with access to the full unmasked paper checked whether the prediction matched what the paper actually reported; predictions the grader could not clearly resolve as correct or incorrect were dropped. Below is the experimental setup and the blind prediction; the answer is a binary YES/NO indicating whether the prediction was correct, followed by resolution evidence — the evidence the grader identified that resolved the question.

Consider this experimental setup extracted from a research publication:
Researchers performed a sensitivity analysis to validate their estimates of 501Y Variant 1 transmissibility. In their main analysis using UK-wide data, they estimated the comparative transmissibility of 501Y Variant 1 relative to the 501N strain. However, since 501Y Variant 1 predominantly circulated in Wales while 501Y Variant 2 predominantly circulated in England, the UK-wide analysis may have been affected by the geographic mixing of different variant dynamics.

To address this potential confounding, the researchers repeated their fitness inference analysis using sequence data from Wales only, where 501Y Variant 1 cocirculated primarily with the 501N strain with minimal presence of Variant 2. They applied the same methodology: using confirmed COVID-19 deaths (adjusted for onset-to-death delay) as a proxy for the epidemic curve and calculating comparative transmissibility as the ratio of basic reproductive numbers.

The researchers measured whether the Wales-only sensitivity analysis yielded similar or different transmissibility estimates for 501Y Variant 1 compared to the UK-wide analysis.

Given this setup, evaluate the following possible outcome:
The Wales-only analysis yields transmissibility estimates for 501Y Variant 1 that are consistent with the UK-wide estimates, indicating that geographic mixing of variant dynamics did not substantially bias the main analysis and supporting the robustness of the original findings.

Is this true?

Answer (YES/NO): NO